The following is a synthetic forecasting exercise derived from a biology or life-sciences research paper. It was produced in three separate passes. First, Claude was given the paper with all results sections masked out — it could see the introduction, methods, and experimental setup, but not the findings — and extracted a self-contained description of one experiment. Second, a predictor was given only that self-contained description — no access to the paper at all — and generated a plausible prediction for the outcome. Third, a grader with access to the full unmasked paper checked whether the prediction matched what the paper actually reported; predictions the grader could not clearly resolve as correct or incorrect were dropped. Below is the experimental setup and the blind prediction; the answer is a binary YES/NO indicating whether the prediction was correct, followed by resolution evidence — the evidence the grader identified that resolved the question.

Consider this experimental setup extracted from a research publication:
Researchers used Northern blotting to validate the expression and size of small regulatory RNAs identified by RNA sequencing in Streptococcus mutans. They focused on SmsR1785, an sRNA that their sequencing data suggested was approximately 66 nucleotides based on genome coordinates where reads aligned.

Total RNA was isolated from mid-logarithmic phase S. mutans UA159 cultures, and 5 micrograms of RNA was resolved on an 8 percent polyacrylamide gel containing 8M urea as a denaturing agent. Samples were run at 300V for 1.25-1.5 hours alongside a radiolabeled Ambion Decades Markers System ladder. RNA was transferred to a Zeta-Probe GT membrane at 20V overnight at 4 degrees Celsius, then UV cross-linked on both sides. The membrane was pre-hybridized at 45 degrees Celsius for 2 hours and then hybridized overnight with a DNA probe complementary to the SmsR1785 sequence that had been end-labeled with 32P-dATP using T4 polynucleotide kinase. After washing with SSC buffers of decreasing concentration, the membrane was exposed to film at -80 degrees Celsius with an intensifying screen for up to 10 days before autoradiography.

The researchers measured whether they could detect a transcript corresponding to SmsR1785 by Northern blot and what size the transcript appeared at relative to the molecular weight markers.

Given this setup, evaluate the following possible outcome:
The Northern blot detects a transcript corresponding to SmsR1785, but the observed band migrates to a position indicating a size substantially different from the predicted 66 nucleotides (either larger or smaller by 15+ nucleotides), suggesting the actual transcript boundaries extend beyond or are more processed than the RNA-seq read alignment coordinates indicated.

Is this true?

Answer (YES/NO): NO